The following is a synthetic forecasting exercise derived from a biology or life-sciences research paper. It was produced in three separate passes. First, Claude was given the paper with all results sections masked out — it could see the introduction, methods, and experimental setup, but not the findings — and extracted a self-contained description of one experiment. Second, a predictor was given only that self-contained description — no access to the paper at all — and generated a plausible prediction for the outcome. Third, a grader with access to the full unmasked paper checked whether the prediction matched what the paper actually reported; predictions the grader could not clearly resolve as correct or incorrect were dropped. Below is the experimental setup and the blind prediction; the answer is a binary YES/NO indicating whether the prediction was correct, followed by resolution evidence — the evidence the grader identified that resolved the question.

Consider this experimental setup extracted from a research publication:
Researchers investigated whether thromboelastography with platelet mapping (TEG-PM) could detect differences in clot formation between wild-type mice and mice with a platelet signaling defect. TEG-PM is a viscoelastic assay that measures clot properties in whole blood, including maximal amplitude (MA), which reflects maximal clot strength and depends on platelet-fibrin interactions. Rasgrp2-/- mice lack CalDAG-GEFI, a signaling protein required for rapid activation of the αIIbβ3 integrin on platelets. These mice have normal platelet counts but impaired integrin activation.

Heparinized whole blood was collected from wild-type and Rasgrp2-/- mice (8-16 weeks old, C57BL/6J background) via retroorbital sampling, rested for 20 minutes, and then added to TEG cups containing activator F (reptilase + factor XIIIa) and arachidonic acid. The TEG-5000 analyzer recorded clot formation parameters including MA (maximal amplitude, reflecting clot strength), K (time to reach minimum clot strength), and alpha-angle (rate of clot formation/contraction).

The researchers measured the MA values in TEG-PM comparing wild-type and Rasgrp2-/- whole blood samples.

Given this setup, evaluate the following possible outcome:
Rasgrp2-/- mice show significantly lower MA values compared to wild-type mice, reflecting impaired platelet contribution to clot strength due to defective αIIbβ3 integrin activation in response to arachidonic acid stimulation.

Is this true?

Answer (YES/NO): YES